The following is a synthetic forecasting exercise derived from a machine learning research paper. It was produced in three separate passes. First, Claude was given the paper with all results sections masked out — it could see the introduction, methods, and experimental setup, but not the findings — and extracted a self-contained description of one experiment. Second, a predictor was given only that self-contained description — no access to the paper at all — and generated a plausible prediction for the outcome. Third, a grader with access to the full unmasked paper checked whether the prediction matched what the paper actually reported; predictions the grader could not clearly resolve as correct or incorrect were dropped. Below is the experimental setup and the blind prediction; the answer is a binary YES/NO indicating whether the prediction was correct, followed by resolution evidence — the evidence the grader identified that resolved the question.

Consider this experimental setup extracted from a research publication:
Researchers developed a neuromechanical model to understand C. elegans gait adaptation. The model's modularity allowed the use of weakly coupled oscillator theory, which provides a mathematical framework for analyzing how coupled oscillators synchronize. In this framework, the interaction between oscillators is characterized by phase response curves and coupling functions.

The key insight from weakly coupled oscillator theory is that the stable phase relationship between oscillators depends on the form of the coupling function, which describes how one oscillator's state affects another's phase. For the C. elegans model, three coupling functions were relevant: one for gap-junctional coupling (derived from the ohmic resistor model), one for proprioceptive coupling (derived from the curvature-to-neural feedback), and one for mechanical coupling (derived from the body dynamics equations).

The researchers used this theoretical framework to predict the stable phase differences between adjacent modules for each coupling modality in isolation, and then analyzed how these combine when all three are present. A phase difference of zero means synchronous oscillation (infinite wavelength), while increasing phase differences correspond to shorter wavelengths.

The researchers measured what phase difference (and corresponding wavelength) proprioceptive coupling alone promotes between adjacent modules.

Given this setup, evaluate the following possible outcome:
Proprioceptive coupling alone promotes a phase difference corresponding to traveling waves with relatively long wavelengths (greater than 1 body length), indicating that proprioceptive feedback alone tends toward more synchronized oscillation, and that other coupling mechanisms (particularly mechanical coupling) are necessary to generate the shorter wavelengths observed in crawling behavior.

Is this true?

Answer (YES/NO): NO